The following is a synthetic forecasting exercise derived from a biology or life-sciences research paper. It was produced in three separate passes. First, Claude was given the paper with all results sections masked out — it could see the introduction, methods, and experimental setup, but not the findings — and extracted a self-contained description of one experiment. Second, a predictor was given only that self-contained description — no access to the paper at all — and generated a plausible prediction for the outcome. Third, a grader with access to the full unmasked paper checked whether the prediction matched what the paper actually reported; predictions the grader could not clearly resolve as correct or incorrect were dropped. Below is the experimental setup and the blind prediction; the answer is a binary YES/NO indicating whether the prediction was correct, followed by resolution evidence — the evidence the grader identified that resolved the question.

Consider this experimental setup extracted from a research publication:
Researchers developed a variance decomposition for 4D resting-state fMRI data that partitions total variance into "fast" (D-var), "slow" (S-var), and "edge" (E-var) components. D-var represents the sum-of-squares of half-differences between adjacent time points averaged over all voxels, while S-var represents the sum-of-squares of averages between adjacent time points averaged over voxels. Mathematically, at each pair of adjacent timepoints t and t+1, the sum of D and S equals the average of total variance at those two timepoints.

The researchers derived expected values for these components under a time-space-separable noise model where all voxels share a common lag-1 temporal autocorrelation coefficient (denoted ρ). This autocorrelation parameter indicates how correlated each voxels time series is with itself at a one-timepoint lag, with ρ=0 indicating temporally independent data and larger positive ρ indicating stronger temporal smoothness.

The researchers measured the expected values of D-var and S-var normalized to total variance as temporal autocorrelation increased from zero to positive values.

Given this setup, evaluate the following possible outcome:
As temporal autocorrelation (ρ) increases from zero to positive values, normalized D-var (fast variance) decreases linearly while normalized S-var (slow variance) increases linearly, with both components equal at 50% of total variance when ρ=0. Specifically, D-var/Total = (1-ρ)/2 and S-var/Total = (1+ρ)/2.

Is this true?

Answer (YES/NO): NO